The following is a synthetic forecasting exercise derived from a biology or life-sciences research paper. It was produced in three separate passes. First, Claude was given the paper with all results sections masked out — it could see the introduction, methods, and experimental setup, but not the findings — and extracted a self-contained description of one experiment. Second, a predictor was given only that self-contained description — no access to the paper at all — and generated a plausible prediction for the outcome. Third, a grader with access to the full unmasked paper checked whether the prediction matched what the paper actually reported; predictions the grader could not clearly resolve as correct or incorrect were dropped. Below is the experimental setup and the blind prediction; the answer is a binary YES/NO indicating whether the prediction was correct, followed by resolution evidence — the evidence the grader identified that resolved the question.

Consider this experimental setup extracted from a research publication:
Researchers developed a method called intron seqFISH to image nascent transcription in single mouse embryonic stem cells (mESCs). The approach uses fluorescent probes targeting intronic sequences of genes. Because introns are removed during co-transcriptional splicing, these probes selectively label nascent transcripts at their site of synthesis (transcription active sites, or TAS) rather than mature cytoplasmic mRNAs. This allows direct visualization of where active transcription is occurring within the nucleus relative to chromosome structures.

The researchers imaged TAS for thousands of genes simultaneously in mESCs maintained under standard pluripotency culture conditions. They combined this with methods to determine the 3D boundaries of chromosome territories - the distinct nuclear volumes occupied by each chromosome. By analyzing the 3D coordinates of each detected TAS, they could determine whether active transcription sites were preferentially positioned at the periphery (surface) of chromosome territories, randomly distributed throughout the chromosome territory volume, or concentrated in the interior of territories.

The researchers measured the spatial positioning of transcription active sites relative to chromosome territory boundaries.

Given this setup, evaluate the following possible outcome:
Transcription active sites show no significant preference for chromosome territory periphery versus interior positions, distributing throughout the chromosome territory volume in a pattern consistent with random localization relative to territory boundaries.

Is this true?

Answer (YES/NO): NO